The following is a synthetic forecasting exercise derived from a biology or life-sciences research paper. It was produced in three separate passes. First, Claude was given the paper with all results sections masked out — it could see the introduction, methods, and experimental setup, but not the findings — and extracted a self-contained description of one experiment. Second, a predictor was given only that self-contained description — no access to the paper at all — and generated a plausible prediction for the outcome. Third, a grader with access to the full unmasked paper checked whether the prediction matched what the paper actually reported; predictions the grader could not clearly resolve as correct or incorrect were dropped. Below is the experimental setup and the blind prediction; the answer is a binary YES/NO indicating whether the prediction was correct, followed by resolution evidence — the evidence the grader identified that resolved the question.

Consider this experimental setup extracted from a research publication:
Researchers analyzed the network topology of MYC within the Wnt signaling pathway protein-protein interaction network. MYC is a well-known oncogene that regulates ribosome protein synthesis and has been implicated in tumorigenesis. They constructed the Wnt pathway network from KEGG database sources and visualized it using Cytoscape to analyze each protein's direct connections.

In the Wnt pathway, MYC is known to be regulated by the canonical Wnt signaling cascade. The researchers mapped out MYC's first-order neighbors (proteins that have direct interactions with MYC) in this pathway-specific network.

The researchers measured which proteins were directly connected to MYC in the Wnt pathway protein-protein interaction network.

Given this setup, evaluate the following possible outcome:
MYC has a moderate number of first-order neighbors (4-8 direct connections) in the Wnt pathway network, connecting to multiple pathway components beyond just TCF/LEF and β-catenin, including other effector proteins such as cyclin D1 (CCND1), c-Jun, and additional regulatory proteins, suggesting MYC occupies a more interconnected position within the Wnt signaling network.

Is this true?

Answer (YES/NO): NO